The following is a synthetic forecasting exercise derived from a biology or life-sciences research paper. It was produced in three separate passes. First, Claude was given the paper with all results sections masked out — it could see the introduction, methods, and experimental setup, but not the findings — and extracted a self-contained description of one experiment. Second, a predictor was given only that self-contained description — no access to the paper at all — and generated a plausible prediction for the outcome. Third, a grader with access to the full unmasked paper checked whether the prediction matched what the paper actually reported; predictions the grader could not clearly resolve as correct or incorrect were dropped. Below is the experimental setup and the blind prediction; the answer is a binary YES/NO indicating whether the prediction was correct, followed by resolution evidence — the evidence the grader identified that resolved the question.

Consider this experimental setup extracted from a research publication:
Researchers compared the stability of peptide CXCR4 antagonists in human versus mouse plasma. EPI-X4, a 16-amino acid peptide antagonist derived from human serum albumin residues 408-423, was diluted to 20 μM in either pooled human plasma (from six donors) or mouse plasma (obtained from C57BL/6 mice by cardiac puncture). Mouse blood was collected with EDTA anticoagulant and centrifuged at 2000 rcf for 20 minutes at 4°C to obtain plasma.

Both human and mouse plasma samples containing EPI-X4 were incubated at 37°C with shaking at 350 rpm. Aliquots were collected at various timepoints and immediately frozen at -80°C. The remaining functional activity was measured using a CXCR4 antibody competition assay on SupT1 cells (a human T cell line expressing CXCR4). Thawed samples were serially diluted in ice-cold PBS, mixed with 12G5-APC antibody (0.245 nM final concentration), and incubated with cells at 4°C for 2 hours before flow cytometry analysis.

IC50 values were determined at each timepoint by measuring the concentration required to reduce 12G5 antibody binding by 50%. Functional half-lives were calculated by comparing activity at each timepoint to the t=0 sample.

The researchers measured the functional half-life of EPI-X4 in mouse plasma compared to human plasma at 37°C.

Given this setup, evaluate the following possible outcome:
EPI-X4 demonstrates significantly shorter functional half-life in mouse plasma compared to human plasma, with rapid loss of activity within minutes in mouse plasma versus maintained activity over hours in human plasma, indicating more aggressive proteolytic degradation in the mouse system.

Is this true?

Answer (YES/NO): NO